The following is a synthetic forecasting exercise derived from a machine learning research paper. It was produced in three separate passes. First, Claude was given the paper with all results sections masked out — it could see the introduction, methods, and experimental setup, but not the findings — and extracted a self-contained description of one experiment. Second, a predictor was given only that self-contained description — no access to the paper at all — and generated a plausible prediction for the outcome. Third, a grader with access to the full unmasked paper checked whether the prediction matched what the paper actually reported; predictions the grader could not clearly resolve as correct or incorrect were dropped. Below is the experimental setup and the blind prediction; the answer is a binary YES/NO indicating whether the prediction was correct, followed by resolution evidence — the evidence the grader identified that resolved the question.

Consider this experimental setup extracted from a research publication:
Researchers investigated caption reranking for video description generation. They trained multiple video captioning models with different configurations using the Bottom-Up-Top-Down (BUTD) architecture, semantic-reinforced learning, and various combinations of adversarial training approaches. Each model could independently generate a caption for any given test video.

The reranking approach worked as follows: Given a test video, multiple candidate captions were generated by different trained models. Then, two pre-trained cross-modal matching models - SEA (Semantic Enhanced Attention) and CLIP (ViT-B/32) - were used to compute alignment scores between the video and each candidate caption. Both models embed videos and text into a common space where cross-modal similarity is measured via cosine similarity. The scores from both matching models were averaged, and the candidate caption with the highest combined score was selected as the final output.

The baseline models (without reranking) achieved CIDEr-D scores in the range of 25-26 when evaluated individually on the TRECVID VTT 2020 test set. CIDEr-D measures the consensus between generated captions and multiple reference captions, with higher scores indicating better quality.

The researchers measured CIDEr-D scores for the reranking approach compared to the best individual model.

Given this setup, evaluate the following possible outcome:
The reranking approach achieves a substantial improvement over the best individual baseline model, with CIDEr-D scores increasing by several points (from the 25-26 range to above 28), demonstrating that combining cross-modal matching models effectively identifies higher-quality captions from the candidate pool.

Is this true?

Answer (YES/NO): YES